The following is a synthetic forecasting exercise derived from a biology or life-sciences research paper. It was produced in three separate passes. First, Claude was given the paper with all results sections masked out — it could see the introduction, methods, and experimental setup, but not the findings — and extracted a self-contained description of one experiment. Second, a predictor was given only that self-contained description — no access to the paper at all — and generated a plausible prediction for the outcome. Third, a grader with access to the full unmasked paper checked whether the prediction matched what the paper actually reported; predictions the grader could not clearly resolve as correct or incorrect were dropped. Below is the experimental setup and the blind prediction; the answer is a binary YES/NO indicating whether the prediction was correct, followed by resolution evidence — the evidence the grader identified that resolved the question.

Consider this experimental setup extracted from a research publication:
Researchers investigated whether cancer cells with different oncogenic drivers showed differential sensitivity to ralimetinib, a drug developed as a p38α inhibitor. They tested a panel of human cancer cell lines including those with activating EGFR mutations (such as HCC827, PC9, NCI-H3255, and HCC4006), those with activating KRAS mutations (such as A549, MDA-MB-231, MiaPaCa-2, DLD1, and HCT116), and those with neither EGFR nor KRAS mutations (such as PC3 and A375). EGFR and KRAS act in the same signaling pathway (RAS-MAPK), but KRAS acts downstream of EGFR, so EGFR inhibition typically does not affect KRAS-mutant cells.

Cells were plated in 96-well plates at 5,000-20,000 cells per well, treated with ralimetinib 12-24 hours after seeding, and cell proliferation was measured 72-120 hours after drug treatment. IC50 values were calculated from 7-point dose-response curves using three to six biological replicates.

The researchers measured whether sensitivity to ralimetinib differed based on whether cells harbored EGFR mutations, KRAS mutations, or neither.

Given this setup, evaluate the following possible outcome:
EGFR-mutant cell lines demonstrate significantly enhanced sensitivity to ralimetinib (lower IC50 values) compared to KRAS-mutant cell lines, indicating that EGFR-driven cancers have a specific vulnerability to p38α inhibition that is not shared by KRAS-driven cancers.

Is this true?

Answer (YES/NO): NO